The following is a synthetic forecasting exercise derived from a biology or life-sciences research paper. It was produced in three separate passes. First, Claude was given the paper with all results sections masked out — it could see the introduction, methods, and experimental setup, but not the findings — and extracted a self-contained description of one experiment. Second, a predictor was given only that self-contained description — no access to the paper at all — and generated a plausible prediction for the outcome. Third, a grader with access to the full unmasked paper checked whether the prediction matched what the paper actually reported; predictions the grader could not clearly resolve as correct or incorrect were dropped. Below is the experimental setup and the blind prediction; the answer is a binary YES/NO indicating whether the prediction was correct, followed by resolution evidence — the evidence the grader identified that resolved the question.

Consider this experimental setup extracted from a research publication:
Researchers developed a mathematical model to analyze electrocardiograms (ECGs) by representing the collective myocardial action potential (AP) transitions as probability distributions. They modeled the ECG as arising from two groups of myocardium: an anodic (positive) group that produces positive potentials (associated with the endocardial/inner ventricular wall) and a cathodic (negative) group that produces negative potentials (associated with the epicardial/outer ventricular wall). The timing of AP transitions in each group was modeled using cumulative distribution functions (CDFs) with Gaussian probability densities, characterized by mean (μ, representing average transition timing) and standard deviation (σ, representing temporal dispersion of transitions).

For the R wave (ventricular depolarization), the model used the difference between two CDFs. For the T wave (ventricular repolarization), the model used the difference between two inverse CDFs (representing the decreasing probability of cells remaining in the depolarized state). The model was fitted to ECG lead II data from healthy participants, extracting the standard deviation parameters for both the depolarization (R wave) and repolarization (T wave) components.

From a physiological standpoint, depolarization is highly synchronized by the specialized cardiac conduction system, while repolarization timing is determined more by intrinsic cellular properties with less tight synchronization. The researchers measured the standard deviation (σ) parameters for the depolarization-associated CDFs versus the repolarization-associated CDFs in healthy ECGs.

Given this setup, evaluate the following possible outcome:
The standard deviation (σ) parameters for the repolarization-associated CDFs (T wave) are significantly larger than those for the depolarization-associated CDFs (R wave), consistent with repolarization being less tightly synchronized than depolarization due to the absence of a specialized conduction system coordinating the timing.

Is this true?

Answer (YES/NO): YES